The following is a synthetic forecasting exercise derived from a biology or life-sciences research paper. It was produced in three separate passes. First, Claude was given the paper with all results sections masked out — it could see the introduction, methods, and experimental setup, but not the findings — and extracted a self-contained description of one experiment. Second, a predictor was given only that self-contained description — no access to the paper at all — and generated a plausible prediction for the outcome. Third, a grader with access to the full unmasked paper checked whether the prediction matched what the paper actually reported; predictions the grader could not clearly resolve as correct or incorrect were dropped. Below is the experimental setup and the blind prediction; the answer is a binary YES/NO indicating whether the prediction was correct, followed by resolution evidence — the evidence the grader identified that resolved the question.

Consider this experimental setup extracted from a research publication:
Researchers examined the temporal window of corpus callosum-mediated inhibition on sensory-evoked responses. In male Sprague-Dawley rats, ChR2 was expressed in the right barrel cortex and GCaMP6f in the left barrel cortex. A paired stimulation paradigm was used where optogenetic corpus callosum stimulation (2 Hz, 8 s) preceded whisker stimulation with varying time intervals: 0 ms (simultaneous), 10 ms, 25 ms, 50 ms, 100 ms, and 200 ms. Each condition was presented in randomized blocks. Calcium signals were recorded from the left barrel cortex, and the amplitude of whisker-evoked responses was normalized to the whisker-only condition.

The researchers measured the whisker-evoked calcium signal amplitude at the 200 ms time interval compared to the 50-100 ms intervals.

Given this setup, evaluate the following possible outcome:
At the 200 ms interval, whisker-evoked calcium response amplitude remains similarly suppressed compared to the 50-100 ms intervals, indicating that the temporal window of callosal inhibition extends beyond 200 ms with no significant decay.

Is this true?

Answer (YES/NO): NO